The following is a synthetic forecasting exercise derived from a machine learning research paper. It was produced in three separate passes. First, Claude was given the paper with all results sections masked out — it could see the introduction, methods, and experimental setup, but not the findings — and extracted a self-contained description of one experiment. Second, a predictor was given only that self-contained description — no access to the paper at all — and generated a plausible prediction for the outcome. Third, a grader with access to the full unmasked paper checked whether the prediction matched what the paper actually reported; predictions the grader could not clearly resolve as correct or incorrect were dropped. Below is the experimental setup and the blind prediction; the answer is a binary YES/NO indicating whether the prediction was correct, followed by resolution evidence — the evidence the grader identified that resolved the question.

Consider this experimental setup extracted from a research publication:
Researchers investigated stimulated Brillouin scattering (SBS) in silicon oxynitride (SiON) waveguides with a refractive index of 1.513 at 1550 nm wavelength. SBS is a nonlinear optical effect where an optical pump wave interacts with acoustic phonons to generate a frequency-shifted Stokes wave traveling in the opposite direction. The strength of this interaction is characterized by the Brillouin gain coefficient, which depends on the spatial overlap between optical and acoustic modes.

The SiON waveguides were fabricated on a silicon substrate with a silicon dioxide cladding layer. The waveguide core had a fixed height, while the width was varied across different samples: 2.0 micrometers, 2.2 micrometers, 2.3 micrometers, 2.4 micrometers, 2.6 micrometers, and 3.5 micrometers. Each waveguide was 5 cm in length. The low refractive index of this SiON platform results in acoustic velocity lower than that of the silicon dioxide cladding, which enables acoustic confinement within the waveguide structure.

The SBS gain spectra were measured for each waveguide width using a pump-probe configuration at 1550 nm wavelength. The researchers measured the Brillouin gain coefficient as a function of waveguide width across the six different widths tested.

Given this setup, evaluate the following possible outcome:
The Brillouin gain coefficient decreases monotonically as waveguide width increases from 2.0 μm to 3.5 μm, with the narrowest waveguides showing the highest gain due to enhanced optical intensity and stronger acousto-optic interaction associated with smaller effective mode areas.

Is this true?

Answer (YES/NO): NO